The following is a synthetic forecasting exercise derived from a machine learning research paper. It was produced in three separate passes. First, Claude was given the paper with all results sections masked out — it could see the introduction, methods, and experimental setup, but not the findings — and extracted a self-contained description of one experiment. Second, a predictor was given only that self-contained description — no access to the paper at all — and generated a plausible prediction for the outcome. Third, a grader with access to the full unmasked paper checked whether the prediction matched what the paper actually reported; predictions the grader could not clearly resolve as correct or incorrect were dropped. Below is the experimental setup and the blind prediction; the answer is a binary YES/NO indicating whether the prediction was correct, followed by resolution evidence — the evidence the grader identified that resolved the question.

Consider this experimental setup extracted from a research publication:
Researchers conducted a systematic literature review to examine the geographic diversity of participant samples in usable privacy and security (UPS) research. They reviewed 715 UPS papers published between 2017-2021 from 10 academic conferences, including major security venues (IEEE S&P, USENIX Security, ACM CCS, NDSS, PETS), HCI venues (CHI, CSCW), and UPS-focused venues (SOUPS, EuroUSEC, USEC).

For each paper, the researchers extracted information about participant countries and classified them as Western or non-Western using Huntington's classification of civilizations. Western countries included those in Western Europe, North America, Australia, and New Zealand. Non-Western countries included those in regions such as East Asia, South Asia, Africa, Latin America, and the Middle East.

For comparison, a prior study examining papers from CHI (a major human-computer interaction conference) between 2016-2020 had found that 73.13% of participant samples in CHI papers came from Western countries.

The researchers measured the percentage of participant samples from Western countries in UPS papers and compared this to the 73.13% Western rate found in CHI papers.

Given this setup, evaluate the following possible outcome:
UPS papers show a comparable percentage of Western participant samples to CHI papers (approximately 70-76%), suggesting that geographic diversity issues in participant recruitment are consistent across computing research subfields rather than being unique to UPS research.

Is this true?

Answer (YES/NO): NO